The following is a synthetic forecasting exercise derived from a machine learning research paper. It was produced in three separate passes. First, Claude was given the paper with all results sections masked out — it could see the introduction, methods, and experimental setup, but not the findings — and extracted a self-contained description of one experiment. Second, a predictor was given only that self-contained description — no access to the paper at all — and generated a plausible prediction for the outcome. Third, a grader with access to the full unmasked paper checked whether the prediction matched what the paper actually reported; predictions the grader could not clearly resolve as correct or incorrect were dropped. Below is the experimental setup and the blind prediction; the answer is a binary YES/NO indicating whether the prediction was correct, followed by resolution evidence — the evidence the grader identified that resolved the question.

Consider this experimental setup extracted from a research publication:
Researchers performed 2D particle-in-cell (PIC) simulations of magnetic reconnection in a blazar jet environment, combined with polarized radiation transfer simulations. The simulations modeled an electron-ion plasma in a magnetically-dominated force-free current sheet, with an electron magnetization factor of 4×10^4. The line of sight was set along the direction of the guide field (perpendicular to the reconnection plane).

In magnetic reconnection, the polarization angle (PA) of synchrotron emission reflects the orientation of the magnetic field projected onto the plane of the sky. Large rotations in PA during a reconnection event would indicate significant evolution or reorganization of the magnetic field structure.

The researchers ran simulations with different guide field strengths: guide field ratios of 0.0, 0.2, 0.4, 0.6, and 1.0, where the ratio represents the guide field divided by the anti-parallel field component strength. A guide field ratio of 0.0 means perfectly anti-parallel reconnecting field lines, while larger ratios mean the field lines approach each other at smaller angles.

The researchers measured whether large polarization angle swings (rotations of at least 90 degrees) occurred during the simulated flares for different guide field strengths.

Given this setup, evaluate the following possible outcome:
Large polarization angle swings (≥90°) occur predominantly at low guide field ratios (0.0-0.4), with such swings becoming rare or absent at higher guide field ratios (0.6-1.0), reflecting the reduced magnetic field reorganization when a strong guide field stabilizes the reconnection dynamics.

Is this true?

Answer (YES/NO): NO